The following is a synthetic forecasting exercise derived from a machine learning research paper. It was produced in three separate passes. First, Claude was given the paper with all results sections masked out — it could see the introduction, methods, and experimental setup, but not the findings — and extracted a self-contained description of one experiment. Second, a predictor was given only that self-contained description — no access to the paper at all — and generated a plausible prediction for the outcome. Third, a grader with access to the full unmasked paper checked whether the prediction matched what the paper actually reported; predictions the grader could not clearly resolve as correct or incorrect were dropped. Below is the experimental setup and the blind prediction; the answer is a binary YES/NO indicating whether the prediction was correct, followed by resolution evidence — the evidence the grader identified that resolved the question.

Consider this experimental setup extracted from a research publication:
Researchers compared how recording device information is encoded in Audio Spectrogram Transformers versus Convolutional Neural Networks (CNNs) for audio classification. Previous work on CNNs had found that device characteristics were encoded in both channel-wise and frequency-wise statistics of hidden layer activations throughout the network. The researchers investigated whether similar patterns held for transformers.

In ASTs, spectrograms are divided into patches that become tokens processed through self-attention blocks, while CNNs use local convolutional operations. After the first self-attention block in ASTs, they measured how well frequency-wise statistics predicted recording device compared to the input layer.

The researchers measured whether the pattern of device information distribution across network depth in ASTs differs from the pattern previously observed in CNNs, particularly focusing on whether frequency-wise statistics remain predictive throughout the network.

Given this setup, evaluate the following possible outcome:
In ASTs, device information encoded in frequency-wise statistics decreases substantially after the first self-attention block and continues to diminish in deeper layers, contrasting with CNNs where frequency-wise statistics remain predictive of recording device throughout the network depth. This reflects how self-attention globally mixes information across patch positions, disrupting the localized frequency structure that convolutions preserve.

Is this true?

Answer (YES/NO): YES